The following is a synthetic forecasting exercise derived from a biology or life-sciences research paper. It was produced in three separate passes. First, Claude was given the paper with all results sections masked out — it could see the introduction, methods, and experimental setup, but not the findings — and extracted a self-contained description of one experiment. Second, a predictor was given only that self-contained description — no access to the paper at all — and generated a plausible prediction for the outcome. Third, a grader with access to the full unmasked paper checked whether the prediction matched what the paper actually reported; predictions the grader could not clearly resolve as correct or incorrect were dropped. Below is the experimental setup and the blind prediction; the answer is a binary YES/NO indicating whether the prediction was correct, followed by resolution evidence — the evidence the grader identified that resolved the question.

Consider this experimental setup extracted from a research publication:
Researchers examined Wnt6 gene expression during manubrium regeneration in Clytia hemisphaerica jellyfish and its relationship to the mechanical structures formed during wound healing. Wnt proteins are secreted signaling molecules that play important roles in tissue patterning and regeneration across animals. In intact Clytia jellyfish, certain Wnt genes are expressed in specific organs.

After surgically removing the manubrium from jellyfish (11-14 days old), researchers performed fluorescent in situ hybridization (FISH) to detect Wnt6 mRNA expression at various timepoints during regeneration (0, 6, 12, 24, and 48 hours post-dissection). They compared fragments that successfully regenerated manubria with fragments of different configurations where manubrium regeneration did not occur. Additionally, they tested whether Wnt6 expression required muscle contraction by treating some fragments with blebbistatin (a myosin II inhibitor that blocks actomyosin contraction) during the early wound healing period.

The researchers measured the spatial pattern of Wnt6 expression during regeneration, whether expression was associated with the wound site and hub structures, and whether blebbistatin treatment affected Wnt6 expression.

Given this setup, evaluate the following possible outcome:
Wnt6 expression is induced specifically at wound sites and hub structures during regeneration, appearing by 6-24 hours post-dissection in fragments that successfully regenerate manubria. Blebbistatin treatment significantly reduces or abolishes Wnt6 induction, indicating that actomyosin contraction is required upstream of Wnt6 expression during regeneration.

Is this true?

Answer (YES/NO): YES